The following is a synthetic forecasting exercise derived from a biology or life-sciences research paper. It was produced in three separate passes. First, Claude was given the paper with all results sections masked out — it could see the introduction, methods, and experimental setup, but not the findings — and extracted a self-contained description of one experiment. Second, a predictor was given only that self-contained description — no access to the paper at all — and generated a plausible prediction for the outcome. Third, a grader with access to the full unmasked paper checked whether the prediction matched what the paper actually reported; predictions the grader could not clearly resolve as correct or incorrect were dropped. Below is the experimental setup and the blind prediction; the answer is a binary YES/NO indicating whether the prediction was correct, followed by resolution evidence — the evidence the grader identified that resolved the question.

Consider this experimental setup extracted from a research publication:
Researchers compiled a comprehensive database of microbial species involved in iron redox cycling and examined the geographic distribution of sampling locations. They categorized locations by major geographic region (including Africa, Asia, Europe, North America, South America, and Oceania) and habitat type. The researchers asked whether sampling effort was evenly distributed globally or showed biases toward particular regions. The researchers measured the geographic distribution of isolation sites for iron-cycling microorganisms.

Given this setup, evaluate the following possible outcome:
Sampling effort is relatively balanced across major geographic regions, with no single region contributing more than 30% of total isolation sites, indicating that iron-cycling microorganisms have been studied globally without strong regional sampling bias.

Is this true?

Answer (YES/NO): NO